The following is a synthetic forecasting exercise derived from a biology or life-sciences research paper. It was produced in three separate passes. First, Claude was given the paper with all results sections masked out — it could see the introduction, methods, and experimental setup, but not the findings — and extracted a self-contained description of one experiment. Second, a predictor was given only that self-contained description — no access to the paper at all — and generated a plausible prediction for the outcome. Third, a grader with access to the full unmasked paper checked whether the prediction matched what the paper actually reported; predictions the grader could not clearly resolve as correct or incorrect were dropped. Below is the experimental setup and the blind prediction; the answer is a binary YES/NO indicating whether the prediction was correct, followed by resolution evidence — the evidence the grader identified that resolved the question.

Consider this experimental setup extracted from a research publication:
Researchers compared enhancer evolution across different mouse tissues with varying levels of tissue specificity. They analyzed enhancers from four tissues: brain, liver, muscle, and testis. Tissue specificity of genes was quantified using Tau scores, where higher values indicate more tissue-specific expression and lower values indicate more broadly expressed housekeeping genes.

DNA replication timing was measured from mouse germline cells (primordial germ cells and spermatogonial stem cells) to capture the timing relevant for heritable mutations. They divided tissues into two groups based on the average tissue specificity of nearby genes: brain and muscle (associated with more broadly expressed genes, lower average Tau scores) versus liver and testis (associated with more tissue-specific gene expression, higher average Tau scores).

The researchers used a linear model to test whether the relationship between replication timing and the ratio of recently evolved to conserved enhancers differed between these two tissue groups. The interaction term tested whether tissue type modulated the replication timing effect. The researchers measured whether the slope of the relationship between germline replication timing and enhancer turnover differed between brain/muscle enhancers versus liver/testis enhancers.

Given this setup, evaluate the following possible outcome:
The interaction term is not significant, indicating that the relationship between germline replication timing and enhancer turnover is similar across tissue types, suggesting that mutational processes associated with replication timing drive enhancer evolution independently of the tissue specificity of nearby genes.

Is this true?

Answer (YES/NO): NO